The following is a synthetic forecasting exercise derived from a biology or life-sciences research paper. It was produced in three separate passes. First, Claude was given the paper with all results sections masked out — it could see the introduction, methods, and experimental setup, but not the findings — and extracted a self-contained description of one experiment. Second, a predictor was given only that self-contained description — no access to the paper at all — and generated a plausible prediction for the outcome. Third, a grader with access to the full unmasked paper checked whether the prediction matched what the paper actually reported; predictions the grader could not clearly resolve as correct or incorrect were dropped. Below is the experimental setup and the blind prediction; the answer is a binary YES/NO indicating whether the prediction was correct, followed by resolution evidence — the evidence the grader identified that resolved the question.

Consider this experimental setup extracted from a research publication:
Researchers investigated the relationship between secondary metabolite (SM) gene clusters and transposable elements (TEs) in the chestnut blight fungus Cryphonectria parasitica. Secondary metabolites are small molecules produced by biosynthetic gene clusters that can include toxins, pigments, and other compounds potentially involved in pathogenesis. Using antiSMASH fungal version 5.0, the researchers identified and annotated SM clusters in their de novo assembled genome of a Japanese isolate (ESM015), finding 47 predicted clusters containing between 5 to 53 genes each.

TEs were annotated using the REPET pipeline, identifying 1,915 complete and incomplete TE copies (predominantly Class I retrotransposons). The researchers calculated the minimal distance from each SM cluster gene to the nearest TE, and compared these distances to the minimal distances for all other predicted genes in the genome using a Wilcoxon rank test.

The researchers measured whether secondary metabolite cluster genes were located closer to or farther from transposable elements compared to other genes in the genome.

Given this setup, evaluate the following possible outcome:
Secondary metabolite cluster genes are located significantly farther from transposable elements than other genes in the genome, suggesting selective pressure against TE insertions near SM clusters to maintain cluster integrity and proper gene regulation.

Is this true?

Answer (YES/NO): NO